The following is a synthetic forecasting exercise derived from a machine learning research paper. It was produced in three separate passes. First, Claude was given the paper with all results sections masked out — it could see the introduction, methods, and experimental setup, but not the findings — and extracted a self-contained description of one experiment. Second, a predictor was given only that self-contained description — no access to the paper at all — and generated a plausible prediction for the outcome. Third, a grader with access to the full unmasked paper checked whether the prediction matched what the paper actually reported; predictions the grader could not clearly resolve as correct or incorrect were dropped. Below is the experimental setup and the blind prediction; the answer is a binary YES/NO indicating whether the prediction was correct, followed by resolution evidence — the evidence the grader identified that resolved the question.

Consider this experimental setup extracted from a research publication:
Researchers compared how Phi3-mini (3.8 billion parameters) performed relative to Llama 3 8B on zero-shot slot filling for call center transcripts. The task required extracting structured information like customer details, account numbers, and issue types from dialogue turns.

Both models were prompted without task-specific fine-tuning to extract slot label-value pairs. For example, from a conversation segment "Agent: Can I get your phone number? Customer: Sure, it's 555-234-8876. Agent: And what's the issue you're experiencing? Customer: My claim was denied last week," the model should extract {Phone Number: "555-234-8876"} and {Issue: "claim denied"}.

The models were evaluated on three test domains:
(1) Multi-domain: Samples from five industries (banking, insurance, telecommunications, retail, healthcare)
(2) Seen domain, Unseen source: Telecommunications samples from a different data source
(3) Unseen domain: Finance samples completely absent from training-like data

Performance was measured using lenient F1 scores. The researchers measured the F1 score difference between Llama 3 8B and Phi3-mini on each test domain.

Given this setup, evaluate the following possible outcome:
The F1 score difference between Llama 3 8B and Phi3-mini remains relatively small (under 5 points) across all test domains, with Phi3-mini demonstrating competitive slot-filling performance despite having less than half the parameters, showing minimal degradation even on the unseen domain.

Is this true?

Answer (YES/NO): NO